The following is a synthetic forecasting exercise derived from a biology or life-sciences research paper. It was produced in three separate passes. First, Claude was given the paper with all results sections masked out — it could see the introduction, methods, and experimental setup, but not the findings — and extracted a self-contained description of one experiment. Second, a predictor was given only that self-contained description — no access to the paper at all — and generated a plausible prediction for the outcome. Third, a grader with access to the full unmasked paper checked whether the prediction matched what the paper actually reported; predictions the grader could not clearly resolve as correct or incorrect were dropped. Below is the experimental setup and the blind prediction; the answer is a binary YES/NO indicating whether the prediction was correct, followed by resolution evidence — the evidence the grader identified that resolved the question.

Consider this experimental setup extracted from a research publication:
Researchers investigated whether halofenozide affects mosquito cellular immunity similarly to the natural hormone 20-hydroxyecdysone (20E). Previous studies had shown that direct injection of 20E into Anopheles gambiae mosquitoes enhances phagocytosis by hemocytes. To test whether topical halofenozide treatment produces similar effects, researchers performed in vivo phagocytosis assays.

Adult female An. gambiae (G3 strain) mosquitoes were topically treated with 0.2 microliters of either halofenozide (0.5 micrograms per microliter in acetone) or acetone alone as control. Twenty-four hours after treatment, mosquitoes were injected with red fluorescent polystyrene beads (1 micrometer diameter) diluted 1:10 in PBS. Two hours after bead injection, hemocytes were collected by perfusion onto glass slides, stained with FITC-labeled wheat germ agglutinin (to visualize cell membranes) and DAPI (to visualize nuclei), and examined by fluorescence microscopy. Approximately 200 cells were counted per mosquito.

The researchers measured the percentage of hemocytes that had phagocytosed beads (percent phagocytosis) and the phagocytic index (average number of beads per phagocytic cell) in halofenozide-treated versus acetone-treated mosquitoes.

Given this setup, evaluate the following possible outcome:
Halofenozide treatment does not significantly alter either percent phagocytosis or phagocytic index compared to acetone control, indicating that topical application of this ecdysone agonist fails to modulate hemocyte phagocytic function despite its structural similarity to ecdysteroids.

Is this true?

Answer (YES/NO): YES